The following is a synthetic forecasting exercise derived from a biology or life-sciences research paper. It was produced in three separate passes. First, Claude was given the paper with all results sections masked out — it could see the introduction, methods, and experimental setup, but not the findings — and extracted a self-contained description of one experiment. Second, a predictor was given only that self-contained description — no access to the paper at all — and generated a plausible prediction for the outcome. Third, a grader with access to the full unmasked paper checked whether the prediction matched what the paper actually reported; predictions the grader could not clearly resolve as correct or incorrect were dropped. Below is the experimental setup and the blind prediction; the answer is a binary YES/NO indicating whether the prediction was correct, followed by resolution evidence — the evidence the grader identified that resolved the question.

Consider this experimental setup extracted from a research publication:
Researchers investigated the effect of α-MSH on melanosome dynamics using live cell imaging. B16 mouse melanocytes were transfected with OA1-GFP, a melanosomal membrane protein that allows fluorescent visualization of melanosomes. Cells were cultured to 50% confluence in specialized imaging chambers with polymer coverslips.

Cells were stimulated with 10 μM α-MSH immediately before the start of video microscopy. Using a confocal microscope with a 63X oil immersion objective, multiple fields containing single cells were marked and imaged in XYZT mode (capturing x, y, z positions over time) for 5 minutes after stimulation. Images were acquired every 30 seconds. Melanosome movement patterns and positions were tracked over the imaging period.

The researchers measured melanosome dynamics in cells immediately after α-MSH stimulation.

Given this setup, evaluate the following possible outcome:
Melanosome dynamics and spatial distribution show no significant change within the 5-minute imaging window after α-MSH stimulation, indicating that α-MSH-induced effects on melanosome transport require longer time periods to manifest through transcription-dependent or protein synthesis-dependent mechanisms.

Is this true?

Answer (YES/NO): NO